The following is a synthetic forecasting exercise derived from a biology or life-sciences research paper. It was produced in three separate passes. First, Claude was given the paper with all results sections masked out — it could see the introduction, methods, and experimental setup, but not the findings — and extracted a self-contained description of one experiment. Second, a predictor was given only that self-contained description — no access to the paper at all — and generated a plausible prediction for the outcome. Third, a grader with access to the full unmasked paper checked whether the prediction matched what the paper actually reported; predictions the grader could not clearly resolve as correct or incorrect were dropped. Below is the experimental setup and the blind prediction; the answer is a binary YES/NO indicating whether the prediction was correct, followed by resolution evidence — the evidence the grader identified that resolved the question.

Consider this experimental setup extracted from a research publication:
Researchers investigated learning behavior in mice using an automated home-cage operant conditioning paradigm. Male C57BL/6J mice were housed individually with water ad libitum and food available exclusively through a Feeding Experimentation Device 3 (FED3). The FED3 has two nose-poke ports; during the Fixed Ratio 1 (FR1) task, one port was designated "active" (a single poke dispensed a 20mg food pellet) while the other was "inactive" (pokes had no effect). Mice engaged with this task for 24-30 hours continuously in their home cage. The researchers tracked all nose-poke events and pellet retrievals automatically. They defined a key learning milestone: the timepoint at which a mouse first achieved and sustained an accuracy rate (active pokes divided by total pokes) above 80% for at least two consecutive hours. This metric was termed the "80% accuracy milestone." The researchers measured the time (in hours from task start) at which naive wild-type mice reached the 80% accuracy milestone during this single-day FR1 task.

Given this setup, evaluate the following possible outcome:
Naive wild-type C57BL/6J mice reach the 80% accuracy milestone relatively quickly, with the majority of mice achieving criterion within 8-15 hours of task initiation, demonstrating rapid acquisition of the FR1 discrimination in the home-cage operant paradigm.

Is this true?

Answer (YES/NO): NO